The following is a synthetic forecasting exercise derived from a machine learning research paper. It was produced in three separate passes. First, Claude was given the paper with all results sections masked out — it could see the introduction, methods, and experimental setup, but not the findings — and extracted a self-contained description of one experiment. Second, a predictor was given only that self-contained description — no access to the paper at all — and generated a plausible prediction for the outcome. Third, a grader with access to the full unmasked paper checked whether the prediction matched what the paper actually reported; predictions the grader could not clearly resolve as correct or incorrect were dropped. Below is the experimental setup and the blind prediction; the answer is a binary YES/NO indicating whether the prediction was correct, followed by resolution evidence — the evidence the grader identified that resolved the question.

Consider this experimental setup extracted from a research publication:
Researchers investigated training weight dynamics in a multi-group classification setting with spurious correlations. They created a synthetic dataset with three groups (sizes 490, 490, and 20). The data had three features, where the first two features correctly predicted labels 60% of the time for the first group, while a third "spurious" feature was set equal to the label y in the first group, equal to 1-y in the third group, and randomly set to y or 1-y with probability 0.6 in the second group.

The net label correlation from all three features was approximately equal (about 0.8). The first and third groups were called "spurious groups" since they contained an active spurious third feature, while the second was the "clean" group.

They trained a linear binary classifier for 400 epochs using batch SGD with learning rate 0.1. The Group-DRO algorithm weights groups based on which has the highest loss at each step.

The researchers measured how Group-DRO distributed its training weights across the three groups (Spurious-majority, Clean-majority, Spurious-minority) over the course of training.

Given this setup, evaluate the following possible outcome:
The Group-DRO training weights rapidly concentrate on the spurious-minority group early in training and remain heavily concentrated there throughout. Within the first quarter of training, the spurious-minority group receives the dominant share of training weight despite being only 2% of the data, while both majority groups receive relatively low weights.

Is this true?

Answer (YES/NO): NO